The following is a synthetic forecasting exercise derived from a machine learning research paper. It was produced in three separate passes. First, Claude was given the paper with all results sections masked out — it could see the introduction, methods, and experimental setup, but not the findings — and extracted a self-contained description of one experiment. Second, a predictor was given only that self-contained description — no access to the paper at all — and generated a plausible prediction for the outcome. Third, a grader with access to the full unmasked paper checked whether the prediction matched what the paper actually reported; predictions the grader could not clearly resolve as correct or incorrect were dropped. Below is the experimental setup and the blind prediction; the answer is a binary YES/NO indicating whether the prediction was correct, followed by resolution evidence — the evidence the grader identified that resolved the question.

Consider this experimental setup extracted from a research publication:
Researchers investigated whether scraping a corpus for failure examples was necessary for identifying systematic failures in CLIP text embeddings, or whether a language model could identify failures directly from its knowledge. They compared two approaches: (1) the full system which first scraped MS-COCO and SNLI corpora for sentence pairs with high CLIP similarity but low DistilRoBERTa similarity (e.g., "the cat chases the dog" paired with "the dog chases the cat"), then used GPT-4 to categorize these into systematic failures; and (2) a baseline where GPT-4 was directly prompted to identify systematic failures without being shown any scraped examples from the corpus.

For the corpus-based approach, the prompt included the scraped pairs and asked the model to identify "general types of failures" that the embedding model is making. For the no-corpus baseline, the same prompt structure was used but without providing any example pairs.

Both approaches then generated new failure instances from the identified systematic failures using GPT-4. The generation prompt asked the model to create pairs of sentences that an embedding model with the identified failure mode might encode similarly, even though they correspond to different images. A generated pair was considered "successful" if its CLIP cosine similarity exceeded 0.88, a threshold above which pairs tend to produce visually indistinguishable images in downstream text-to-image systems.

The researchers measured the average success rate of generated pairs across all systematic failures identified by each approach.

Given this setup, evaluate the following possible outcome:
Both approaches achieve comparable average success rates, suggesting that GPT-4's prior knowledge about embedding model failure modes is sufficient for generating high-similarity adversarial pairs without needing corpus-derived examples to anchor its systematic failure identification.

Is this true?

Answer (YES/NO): NO